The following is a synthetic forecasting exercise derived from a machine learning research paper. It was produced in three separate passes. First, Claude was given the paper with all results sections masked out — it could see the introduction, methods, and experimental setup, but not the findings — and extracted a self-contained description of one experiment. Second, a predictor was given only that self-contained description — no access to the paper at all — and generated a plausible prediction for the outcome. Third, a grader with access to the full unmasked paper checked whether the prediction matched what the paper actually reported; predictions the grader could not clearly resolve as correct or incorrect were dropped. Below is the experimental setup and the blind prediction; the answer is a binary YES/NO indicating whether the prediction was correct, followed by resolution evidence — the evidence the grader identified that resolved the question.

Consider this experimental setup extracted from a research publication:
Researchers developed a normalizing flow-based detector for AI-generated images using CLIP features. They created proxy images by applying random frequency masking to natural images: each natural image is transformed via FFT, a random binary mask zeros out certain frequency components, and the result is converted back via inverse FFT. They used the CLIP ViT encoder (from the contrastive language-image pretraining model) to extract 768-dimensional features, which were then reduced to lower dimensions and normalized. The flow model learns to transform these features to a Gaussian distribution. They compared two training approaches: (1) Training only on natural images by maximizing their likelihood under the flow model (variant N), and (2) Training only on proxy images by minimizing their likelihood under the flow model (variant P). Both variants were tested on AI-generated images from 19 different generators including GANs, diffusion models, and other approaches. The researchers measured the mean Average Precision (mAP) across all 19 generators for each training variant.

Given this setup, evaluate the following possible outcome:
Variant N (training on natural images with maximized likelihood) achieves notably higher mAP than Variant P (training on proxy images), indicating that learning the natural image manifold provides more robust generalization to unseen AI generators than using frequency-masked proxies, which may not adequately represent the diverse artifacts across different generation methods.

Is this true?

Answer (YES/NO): NO